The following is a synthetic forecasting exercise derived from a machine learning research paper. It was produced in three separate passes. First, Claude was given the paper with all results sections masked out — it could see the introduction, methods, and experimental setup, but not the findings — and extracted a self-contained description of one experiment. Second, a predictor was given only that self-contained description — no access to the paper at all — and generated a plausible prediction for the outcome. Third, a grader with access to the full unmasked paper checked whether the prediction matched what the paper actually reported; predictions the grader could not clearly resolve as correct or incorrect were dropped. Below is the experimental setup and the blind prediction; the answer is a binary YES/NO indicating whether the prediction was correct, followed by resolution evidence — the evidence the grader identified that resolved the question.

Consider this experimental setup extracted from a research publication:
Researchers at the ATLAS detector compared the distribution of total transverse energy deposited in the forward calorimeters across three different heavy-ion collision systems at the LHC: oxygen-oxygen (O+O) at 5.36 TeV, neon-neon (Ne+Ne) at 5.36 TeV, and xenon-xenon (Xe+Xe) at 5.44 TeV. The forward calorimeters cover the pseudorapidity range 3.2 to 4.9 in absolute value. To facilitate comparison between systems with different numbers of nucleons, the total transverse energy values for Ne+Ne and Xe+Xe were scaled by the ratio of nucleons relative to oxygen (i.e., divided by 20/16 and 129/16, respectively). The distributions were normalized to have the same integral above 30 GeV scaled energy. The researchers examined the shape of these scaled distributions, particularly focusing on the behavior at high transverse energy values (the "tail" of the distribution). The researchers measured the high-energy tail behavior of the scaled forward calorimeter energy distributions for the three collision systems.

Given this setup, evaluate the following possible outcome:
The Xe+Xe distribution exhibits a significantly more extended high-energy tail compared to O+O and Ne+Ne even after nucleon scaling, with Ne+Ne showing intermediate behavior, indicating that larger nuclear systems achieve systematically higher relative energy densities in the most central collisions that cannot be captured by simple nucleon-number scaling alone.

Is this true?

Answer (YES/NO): NO